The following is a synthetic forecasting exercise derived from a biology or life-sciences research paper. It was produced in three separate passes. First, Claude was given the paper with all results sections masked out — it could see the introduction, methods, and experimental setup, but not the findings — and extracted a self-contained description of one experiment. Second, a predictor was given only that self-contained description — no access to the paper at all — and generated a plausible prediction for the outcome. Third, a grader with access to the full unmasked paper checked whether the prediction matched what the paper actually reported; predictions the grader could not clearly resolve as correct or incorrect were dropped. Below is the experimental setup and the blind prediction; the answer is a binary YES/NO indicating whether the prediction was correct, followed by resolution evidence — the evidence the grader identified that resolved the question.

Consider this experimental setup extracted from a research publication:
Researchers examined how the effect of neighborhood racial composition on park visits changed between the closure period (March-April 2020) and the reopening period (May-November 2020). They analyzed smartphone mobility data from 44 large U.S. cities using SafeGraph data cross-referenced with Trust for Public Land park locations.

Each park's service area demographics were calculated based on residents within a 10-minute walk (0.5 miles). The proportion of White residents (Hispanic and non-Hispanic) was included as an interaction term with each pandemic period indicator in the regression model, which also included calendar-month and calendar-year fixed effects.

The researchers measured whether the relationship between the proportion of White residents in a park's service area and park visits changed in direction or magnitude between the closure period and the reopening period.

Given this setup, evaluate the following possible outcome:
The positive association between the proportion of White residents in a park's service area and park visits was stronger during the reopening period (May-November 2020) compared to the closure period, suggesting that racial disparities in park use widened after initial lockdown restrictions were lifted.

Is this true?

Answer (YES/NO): YES